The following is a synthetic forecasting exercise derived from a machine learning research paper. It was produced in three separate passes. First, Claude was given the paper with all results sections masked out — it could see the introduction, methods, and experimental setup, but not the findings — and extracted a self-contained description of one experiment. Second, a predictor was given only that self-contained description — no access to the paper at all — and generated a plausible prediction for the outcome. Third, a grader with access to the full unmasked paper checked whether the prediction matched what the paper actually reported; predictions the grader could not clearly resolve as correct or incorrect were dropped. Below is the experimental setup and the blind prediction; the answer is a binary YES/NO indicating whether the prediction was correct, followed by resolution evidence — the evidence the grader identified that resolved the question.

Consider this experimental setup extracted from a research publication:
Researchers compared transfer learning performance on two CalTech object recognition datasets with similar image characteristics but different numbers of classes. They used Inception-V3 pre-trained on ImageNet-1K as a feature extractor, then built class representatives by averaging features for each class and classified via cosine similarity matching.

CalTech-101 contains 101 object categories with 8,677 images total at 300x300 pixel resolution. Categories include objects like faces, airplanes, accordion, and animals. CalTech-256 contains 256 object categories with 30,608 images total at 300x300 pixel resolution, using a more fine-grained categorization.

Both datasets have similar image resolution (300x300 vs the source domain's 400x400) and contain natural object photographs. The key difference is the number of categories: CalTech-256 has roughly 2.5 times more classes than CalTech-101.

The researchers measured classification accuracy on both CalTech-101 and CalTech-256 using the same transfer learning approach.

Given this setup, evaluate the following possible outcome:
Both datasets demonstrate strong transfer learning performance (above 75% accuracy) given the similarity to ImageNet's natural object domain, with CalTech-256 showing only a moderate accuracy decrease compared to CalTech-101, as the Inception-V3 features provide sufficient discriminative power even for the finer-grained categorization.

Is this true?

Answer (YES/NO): NO